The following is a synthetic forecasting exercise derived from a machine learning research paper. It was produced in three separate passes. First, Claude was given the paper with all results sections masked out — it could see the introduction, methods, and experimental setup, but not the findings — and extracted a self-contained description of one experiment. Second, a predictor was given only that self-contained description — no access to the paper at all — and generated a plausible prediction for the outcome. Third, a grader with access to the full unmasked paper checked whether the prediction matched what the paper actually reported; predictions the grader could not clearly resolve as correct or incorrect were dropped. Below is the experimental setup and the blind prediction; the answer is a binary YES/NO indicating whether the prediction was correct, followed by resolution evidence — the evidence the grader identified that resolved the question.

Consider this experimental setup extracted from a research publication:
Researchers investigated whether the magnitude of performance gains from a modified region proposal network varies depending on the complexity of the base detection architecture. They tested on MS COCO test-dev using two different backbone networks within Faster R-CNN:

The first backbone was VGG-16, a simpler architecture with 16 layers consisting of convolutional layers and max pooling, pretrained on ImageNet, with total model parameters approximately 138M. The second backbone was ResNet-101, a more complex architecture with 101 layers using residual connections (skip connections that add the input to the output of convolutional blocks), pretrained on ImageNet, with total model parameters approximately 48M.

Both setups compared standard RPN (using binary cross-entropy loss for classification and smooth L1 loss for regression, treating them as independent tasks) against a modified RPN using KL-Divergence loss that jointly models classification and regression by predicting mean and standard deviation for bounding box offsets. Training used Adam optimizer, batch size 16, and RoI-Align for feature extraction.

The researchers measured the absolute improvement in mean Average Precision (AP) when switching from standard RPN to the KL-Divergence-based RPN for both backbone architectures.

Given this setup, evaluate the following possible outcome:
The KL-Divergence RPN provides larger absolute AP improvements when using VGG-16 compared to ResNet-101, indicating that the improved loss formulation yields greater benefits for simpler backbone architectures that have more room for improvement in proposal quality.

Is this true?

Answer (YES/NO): YES